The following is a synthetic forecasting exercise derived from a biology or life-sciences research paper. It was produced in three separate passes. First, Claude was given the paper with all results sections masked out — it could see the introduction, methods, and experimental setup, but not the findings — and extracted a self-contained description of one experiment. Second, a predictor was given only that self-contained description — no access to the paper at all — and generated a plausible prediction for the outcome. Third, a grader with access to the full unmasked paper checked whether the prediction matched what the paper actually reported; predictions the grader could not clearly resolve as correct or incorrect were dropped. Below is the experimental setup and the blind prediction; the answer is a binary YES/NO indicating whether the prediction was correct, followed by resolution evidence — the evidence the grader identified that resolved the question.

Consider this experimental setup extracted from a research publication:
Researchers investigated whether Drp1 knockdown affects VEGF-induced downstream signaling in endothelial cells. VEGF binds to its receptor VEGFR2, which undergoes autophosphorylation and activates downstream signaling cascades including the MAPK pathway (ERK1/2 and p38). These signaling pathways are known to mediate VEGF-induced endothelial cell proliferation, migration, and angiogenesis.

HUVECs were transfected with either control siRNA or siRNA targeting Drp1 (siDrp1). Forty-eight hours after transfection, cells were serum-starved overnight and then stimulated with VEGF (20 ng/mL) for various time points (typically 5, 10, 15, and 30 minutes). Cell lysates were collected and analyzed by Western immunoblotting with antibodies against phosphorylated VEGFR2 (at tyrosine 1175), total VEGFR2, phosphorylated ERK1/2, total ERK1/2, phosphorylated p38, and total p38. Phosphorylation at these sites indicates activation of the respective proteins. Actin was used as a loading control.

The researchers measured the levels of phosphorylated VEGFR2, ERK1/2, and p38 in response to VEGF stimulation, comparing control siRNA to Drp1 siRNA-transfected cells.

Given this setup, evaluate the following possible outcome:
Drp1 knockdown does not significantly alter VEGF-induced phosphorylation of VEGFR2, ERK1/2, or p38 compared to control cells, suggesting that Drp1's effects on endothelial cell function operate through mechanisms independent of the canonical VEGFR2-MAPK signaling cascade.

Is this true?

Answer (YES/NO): YES